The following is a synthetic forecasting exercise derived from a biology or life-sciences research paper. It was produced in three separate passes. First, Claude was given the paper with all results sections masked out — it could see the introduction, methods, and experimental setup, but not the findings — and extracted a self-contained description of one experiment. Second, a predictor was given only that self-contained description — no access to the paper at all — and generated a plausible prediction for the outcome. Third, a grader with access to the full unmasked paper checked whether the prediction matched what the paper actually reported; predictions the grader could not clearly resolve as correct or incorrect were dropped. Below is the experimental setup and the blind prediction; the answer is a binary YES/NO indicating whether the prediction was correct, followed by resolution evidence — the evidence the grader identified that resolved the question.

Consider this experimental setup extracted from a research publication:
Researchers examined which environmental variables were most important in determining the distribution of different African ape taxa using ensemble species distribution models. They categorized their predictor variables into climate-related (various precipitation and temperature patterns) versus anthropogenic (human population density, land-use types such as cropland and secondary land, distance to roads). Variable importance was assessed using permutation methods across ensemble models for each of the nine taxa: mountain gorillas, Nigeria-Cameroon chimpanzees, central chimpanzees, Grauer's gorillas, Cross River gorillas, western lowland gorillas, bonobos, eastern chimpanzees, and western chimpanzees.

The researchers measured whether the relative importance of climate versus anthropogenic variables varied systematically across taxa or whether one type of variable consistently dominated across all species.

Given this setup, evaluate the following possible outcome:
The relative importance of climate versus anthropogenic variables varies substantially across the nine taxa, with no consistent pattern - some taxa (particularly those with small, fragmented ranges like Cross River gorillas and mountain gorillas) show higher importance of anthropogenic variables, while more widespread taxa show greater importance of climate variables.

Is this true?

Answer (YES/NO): NO